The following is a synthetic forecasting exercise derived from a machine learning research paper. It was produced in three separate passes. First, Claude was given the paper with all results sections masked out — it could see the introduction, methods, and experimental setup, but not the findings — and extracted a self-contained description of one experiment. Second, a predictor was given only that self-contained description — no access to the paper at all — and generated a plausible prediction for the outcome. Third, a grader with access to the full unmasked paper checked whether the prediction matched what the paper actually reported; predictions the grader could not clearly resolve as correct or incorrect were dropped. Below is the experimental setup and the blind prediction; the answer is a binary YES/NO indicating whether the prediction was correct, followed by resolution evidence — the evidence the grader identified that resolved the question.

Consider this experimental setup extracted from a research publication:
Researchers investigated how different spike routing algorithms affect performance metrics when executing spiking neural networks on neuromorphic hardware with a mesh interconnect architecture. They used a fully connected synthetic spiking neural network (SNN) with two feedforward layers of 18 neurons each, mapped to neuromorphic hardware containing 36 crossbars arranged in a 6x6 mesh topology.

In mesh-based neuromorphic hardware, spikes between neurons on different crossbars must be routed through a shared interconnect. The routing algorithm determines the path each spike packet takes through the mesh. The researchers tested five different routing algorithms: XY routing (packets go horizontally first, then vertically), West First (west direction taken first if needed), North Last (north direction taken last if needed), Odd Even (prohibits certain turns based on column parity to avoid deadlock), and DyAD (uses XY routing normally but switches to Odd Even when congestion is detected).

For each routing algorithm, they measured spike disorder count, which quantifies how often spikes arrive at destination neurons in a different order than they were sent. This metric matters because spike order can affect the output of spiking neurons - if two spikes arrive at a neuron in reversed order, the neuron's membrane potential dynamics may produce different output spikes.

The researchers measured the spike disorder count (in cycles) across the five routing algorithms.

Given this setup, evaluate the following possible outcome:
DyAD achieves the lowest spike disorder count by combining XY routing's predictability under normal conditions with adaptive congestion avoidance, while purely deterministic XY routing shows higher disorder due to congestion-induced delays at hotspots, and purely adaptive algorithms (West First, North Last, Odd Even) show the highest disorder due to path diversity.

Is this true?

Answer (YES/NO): NO